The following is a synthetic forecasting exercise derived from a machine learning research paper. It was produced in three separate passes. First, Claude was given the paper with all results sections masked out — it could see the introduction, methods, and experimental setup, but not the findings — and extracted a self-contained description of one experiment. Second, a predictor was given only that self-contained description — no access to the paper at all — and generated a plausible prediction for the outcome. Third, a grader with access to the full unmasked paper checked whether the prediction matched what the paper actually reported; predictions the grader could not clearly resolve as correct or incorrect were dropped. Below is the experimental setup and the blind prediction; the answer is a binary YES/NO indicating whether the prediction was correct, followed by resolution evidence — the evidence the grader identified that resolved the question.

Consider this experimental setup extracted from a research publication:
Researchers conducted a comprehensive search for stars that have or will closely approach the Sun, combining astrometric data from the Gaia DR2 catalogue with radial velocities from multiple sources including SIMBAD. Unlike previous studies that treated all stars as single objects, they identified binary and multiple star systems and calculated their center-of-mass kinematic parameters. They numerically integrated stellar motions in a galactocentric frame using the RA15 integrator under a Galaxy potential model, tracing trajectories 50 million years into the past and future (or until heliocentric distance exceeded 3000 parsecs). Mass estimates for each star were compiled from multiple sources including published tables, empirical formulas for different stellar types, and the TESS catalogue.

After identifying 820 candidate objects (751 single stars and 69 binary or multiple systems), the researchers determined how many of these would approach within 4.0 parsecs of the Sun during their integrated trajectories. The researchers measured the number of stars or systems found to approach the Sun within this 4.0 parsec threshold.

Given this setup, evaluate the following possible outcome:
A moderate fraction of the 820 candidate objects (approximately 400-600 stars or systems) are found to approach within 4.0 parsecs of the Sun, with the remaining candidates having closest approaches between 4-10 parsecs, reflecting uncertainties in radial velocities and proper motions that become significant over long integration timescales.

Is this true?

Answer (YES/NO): NO